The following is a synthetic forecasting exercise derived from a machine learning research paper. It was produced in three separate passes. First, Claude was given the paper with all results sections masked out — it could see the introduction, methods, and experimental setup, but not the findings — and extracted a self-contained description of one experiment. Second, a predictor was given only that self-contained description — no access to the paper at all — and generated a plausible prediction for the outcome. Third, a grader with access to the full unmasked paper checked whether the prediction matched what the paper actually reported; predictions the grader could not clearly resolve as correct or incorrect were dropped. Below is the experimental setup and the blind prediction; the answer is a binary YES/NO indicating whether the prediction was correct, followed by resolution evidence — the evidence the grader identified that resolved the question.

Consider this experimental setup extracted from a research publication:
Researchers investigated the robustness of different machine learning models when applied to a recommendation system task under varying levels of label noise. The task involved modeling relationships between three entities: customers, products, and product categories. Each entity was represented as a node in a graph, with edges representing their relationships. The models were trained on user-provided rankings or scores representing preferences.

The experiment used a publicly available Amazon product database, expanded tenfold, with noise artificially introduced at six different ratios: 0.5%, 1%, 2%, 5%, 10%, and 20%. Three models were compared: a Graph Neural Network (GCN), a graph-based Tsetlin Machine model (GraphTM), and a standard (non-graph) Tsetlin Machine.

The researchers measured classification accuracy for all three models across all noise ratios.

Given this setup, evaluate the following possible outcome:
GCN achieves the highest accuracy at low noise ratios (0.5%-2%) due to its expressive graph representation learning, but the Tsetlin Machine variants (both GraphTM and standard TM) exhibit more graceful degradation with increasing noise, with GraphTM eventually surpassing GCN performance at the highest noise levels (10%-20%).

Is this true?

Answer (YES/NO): NO